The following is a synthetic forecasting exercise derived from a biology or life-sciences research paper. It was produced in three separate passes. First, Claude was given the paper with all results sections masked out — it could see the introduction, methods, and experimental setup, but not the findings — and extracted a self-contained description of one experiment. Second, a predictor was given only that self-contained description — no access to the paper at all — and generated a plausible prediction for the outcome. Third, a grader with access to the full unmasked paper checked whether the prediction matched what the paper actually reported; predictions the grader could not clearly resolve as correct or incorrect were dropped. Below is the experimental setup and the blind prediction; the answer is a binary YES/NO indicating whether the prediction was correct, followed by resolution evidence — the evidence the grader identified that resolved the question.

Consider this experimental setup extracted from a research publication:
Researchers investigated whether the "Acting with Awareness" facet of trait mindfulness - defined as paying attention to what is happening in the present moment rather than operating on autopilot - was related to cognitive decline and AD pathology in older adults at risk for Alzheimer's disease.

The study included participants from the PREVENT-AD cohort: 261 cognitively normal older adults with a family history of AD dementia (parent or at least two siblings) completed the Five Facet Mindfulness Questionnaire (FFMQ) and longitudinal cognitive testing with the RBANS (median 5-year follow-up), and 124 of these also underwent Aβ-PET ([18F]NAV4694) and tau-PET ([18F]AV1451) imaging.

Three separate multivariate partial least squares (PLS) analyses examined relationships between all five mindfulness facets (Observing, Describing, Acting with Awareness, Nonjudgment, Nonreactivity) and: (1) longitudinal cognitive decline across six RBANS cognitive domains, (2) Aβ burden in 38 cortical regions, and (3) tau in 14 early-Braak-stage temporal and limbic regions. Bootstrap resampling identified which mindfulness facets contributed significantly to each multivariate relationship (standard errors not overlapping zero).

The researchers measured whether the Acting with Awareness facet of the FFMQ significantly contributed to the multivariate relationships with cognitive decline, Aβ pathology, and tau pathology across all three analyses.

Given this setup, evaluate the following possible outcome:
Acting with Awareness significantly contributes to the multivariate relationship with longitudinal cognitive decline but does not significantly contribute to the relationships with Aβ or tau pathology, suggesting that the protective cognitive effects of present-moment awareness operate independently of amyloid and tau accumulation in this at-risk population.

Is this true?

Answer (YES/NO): NO